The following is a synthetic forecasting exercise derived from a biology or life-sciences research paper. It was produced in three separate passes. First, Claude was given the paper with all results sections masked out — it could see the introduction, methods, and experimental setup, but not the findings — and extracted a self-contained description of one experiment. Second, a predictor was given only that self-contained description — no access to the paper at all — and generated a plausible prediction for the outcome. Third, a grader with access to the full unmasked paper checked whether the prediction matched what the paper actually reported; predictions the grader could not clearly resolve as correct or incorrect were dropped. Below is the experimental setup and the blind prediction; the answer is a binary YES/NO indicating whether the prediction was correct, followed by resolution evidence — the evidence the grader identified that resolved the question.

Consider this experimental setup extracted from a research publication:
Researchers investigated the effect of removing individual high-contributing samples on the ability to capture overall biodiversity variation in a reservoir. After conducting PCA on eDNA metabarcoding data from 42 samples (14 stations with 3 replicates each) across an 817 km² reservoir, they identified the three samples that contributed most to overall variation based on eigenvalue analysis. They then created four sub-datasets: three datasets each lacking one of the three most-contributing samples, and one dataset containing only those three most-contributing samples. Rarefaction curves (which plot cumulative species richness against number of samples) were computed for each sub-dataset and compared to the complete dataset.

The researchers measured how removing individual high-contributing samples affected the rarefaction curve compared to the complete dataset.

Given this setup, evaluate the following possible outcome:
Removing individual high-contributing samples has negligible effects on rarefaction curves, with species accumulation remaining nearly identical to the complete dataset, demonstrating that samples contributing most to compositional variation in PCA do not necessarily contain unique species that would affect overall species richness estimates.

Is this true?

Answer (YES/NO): NO